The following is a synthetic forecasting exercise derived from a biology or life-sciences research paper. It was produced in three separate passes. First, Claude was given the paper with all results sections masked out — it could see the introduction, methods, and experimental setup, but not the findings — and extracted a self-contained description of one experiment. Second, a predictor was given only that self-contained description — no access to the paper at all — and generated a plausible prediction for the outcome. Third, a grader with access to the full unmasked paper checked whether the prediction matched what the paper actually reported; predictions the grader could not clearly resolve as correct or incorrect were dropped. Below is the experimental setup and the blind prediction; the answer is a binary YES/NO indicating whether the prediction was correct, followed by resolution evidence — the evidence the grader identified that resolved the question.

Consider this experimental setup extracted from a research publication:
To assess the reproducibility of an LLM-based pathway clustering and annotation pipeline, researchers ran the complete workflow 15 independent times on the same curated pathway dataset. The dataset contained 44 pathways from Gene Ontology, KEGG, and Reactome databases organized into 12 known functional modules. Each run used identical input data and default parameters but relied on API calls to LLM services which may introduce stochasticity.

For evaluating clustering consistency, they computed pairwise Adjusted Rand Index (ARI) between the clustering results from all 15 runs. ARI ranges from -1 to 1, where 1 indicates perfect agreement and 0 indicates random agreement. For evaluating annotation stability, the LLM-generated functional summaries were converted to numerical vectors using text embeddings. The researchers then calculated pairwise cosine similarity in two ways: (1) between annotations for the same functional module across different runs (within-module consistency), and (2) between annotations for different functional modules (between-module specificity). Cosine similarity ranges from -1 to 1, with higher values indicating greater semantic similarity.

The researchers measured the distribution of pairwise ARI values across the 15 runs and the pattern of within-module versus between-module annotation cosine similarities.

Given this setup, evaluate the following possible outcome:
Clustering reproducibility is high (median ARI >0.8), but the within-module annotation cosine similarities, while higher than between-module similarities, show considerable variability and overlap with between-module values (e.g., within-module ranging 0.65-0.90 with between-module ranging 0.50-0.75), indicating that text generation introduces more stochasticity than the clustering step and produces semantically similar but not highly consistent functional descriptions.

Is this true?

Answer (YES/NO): NO